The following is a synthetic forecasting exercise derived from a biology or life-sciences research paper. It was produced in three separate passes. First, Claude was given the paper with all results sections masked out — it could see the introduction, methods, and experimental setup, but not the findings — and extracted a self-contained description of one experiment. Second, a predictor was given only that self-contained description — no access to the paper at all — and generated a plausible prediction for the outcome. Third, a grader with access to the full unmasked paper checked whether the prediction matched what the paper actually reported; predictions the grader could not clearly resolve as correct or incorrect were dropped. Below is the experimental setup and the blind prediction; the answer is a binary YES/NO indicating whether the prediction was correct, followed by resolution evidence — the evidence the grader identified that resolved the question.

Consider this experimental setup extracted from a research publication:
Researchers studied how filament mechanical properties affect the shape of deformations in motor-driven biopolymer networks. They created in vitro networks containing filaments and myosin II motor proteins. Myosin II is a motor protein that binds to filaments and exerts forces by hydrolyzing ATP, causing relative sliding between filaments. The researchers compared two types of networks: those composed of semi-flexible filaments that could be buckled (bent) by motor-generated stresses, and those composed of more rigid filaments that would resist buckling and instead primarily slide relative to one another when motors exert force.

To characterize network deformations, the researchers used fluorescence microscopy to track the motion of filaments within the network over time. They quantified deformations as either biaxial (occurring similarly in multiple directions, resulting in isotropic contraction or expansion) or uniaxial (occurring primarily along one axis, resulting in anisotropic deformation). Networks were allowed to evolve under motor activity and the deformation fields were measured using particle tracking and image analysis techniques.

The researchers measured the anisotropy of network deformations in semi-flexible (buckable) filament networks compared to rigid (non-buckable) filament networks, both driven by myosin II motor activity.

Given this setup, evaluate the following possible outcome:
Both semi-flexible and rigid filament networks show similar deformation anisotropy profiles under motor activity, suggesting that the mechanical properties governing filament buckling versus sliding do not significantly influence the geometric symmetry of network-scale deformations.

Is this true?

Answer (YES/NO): NO